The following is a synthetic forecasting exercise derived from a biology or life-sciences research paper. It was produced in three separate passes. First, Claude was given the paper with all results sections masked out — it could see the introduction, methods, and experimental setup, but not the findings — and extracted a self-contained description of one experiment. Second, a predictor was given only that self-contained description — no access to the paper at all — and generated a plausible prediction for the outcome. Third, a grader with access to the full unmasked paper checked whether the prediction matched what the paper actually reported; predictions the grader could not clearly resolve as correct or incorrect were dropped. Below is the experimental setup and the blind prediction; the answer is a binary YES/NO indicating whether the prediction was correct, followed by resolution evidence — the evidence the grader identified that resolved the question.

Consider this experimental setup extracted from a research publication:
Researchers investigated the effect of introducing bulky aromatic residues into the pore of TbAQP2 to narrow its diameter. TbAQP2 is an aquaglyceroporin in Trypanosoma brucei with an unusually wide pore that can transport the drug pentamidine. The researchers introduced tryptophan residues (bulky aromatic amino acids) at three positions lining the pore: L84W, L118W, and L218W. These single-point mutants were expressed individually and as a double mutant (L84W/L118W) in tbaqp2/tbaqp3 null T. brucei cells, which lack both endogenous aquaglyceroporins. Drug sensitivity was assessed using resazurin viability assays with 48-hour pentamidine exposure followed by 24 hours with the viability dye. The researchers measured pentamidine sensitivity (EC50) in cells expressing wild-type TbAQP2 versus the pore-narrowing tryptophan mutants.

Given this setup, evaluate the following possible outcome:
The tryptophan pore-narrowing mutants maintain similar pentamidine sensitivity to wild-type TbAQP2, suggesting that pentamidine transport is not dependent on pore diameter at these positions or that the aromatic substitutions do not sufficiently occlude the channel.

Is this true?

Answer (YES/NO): NO